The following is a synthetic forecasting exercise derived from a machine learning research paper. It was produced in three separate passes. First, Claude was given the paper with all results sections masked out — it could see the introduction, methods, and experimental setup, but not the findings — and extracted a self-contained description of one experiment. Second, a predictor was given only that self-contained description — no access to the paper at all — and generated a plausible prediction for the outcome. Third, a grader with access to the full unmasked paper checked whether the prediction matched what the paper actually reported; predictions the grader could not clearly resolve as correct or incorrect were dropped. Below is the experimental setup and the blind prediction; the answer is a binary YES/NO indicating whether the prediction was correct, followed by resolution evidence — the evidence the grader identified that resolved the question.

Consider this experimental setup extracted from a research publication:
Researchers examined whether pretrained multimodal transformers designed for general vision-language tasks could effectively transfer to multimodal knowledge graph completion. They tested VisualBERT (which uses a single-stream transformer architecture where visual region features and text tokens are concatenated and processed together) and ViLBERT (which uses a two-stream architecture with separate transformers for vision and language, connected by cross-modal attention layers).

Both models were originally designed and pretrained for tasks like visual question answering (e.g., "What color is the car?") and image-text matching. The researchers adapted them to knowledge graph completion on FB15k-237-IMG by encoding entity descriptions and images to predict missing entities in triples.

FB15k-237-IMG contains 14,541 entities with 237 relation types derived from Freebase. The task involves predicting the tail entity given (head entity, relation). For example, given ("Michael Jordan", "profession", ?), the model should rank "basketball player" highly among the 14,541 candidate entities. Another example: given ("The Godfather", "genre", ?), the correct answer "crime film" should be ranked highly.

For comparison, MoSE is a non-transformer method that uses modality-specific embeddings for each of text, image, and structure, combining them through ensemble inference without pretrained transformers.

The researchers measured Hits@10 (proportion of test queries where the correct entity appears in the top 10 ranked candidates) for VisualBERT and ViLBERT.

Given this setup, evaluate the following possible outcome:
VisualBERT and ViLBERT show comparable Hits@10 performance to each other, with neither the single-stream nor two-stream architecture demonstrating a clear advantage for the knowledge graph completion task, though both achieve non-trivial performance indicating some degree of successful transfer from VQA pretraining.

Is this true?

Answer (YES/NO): YES